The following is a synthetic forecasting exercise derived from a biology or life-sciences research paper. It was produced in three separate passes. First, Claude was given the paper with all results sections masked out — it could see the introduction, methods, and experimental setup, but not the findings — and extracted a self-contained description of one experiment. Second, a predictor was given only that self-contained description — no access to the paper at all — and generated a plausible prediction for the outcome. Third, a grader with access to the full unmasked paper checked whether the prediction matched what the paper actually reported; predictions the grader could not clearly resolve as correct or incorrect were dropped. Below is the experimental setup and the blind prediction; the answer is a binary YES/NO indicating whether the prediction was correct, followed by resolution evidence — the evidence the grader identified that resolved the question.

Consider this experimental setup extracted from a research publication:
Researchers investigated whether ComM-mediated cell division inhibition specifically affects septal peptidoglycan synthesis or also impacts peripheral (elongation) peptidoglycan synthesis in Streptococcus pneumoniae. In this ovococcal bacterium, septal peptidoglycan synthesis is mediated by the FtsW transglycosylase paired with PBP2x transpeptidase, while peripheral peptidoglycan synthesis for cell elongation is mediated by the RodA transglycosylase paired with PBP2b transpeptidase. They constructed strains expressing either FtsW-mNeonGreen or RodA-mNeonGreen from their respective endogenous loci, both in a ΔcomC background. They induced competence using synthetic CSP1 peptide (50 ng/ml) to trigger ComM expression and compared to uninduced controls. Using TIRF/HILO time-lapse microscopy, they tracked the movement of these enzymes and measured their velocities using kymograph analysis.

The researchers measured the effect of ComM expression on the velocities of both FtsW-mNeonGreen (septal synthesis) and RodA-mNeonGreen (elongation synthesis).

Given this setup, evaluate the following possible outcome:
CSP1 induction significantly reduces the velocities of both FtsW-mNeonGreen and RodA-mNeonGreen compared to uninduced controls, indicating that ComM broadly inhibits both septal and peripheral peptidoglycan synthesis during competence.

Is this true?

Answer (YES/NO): NO